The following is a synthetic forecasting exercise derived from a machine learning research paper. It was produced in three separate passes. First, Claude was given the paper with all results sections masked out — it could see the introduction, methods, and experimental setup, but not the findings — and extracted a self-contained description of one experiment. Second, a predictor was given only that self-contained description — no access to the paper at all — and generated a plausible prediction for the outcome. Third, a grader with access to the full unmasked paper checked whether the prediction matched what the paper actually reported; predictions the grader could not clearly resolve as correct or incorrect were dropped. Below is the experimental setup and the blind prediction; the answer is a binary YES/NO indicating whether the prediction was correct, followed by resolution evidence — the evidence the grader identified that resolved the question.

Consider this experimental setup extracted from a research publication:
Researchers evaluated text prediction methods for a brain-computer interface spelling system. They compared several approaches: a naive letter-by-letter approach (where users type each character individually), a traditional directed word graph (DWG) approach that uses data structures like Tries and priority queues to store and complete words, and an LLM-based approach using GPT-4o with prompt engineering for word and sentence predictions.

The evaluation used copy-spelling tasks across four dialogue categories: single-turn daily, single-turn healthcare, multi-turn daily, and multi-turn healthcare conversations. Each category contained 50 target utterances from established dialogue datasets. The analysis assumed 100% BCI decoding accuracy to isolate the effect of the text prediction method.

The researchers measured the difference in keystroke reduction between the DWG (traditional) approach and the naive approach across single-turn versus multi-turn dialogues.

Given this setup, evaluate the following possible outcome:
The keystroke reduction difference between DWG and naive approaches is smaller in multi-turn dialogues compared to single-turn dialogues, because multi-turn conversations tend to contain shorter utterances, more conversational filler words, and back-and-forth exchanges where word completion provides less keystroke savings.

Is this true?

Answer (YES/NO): YES